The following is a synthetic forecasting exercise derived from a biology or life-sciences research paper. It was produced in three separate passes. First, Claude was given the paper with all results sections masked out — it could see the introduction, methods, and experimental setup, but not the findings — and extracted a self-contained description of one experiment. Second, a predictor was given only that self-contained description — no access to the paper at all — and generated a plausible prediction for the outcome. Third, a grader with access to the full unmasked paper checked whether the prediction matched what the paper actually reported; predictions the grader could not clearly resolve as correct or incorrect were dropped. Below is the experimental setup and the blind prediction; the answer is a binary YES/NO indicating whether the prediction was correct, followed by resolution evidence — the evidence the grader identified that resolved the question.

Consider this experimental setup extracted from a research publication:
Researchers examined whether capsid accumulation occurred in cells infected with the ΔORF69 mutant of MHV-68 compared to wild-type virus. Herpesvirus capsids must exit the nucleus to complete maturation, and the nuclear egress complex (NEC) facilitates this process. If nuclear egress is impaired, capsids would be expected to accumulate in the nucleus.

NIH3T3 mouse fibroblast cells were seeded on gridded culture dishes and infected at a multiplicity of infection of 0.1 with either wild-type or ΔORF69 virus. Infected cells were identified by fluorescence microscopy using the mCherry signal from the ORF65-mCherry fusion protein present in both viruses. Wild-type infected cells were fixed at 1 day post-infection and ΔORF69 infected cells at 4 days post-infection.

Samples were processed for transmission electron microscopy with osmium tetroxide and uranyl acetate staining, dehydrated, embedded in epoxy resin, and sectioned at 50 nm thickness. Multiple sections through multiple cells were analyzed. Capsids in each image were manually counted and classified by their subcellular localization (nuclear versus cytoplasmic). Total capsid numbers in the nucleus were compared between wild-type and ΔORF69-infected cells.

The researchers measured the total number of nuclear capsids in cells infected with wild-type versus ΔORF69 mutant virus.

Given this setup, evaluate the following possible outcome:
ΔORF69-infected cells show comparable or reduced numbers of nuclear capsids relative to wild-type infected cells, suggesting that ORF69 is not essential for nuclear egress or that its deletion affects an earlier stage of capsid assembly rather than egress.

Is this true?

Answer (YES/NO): NO